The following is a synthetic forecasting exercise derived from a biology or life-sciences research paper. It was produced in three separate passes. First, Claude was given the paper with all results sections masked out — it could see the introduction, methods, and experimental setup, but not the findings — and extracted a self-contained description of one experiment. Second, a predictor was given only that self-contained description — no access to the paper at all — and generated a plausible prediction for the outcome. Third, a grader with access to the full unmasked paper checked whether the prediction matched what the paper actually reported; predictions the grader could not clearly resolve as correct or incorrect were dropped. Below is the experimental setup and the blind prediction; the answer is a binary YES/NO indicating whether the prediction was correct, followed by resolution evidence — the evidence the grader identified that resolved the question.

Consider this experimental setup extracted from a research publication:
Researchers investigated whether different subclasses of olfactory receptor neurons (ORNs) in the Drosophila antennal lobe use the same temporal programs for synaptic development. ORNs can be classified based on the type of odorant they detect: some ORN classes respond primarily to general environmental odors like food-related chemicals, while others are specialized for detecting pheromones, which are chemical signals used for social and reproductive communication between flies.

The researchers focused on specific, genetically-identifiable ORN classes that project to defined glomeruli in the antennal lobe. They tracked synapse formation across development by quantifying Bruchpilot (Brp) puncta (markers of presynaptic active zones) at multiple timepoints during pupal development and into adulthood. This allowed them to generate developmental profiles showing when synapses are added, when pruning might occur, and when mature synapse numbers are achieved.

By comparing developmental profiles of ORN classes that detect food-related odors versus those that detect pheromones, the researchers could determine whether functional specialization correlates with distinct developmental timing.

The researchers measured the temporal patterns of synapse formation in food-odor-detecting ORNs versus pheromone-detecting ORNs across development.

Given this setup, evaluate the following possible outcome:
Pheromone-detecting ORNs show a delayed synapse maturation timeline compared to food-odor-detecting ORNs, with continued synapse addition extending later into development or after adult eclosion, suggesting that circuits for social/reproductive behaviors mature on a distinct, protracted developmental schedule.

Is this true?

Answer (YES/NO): YES